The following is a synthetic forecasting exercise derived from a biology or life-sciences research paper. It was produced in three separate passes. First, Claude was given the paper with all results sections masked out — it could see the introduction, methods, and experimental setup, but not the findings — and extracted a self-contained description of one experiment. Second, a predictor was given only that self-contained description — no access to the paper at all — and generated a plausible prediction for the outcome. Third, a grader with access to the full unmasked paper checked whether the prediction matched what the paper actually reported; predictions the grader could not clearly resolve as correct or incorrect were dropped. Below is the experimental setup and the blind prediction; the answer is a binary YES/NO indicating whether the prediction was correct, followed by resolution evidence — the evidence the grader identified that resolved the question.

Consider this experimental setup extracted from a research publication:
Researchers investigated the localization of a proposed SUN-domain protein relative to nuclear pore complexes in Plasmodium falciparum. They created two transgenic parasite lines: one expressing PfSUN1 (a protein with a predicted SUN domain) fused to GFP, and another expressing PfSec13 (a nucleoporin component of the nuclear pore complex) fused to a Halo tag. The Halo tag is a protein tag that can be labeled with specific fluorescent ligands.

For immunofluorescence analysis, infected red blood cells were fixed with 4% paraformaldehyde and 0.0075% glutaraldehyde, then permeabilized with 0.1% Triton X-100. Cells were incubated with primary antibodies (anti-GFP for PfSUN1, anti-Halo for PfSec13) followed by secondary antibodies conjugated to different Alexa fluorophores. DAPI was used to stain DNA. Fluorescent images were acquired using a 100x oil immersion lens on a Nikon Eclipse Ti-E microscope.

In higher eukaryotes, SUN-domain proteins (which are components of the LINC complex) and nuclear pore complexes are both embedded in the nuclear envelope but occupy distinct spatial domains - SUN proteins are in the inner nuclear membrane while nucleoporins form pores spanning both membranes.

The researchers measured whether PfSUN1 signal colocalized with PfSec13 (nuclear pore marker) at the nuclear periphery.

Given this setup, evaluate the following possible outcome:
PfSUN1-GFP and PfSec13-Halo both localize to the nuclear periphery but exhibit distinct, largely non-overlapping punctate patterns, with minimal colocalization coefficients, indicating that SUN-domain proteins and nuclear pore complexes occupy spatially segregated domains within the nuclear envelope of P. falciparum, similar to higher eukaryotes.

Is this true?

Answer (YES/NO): NO